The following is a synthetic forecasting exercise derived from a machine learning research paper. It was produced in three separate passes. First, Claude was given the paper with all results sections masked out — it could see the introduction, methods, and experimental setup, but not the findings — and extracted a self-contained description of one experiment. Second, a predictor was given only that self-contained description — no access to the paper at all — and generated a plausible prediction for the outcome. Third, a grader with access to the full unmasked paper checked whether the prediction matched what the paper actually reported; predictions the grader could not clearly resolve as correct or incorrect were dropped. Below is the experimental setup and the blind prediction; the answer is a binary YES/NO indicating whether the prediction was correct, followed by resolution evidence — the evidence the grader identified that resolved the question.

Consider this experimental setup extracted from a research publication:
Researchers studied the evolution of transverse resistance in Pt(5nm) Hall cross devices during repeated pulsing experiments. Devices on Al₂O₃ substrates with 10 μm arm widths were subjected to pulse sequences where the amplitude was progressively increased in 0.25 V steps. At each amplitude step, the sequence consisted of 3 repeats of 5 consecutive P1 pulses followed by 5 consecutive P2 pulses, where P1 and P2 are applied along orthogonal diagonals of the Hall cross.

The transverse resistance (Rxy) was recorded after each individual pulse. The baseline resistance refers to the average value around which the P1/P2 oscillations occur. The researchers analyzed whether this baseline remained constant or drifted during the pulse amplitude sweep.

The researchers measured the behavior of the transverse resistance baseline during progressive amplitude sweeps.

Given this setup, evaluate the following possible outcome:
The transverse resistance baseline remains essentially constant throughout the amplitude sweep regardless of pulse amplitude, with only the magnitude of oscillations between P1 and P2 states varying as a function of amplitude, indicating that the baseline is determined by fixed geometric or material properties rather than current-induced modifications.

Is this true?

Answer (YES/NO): NO